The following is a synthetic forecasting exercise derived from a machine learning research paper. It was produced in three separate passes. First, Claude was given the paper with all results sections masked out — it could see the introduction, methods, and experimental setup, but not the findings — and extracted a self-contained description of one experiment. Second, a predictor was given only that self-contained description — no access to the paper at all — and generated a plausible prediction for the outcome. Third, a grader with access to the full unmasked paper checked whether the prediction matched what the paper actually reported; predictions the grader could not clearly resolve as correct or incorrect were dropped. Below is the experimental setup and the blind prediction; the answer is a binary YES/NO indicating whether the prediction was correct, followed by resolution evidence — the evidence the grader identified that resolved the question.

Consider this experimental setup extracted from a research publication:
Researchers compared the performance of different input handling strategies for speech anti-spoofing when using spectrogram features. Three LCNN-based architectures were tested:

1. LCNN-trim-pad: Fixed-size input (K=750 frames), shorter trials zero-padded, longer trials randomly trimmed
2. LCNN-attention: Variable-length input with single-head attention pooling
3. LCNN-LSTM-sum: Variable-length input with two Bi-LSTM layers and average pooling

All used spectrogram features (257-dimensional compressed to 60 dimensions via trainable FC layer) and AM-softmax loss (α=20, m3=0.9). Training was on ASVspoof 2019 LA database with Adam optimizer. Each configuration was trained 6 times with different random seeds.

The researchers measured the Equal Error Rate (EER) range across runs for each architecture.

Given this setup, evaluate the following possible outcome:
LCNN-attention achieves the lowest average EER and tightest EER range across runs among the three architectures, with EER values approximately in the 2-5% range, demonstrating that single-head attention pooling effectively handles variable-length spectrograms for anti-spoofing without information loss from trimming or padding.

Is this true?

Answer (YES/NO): NO